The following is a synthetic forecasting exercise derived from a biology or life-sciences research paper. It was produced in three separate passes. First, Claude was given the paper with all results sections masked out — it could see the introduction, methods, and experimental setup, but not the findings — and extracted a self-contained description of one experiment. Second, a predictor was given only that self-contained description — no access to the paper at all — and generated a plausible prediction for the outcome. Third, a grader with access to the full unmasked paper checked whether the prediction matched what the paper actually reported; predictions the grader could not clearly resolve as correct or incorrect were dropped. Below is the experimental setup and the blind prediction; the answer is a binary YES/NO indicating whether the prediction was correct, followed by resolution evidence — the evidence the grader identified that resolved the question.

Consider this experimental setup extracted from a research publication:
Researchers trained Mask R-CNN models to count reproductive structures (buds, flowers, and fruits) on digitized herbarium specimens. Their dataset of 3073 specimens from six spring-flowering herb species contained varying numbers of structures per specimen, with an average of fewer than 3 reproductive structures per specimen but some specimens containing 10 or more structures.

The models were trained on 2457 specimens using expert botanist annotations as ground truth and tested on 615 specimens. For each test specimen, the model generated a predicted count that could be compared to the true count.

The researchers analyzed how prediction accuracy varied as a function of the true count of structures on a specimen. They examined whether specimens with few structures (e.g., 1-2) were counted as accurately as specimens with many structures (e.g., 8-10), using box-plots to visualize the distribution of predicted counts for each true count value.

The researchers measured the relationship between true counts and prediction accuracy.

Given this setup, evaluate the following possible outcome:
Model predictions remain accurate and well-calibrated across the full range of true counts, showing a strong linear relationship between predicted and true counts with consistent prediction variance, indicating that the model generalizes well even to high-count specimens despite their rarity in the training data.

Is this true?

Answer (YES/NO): NO